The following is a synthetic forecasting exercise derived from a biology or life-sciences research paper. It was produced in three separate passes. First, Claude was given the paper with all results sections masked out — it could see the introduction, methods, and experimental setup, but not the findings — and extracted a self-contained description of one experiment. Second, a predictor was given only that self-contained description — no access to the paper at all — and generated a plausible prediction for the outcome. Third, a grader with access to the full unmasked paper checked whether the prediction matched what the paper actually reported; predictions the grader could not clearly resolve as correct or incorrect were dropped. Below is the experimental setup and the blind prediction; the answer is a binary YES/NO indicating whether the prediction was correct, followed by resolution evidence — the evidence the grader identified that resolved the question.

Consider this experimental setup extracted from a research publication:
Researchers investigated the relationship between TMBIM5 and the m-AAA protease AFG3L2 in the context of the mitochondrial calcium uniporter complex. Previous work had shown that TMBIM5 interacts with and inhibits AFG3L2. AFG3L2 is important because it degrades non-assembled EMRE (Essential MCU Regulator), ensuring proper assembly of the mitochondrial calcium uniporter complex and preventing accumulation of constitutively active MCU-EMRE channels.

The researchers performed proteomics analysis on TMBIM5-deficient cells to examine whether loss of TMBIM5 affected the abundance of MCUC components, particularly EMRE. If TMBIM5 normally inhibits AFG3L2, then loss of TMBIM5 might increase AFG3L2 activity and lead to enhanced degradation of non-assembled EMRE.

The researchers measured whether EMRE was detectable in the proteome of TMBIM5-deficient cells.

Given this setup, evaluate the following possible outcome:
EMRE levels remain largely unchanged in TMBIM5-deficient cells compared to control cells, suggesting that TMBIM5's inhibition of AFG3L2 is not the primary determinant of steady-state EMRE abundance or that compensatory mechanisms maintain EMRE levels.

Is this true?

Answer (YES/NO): YES